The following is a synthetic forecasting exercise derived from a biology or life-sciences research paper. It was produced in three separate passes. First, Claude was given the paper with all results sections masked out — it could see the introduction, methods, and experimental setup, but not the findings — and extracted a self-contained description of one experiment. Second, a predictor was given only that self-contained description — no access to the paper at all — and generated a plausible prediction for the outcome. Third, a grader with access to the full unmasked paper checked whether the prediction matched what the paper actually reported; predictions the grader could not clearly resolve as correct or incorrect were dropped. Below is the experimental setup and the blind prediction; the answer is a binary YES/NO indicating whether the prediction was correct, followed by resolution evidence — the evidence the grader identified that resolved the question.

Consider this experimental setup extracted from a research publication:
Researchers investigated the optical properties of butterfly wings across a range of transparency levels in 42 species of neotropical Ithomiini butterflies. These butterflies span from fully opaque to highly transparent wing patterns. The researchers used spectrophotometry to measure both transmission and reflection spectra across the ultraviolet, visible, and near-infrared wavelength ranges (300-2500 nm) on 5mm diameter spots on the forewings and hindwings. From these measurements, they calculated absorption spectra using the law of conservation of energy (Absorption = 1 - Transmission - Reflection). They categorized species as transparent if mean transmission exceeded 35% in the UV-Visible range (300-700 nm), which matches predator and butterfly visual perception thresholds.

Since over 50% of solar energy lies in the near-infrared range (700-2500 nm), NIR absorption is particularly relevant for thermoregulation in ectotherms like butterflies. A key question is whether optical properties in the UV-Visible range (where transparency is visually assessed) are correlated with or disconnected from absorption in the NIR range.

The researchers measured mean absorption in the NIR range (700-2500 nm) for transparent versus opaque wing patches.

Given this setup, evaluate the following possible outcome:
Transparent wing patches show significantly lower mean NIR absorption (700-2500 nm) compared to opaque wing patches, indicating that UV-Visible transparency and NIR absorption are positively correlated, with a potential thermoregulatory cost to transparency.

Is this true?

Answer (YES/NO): YES